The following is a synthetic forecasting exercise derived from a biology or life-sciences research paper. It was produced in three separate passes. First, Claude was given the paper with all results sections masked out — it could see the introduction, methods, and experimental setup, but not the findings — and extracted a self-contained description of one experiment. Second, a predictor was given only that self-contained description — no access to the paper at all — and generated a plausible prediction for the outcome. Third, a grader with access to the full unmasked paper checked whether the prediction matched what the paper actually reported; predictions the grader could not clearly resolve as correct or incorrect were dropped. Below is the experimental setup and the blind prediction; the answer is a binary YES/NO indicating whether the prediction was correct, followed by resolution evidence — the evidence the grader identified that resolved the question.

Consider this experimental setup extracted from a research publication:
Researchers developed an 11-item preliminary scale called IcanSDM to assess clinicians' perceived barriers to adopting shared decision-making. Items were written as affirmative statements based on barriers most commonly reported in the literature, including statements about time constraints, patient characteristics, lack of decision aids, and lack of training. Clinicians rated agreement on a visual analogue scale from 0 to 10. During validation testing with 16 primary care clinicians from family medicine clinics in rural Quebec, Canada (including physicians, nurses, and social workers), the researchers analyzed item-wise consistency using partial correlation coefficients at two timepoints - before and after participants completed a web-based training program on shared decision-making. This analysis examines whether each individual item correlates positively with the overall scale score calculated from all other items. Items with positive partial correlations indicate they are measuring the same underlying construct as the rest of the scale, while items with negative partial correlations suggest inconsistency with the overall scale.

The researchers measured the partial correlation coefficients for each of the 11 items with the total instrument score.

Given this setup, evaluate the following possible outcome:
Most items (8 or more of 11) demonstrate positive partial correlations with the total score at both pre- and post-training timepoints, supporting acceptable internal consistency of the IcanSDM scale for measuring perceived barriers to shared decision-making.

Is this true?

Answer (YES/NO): NO